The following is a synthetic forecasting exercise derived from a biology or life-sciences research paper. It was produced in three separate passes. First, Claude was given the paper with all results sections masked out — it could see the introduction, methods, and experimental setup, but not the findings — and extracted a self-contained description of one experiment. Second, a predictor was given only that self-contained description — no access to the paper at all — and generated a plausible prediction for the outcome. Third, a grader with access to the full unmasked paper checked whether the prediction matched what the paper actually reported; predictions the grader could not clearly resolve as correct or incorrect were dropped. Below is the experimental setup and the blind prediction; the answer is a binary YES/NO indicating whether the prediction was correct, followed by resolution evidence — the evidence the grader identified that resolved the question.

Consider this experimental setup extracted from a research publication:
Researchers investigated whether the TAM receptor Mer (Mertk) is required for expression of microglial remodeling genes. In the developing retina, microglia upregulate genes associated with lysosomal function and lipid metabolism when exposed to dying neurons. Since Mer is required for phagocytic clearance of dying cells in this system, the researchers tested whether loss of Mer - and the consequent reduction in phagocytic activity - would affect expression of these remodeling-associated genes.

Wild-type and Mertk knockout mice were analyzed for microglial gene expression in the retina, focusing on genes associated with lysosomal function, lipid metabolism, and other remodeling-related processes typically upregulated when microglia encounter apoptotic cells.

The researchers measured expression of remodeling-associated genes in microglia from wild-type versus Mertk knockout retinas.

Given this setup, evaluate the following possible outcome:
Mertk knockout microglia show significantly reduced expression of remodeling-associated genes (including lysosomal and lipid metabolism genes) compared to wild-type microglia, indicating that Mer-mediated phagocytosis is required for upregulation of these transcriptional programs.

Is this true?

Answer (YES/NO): NO